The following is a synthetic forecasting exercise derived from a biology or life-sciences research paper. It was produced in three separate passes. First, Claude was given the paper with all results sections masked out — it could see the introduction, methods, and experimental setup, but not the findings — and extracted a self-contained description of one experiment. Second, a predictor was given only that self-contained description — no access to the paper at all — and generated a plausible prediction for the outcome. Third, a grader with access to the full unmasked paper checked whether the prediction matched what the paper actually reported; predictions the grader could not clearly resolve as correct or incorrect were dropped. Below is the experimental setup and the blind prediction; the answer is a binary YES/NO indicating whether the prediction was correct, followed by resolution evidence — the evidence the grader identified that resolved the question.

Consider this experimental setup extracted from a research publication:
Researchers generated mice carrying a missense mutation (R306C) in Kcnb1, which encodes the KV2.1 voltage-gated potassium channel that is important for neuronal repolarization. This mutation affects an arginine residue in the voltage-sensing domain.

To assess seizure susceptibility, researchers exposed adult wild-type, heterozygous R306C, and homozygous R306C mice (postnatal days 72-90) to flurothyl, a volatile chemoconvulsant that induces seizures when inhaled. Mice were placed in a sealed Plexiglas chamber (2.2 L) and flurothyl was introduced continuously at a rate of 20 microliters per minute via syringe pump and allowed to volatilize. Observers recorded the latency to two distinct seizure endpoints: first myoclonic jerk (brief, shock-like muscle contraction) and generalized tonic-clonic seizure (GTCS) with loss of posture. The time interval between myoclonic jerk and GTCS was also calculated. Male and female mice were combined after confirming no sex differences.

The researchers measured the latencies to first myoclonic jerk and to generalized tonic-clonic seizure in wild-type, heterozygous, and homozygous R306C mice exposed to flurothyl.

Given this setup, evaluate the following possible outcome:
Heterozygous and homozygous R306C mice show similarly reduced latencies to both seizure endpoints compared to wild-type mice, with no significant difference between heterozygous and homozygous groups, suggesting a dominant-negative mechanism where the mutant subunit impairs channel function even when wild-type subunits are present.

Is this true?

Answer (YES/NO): NO